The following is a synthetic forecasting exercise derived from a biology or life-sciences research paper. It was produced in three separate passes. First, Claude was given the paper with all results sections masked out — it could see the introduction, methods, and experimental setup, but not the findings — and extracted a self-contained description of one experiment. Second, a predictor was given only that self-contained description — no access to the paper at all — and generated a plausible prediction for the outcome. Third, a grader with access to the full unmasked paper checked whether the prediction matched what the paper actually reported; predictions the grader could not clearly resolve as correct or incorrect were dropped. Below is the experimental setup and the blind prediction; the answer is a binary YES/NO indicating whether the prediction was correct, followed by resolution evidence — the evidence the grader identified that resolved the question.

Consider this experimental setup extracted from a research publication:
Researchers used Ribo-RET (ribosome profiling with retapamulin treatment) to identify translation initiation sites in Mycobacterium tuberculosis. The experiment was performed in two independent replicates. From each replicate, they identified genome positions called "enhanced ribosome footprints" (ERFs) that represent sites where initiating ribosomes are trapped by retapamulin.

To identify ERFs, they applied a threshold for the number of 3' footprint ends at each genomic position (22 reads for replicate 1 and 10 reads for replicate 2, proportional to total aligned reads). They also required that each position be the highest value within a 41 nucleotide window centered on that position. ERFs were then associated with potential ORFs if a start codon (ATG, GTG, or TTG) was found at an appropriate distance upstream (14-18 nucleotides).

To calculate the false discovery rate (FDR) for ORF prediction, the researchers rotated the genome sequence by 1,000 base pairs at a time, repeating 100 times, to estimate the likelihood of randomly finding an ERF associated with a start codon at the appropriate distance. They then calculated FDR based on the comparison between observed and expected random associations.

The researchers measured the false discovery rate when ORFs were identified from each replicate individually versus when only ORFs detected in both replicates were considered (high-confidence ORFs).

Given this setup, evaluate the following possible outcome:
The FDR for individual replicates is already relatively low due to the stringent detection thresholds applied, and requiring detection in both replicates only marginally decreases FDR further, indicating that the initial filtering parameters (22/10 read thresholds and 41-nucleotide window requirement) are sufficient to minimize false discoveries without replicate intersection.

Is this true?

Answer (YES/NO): NO